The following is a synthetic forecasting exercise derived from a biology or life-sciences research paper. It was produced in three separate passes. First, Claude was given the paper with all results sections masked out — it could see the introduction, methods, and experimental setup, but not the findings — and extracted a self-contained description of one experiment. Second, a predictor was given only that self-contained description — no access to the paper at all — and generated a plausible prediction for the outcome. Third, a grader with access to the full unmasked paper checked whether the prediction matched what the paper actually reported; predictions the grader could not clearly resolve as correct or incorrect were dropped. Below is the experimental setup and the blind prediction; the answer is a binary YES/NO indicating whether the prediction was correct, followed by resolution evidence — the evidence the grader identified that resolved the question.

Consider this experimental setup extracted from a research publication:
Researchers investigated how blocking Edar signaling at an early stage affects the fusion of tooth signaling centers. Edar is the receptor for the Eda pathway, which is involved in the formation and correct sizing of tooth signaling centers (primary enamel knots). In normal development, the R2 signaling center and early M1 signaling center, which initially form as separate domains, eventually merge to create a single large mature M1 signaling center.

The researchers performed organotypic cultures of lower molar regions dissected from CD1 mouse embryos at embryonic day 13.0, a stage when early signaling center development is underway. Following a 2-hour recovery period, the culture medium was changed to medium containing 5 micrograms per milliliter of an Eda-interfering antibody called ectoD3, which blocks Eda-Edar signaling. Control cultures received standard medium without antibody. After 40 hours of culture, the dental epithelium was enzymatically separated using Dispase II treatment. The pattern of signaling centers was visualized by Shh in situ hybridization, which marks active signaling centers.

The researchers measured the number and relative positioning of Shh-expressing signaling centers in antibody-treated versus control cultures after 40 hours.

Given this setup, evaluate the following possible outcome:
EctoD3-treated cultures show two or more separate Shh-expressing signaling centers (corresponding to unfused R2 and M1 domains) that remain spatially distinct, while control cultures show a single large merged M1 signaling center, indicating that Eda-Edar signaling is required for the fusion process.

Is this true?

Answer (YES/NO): NO